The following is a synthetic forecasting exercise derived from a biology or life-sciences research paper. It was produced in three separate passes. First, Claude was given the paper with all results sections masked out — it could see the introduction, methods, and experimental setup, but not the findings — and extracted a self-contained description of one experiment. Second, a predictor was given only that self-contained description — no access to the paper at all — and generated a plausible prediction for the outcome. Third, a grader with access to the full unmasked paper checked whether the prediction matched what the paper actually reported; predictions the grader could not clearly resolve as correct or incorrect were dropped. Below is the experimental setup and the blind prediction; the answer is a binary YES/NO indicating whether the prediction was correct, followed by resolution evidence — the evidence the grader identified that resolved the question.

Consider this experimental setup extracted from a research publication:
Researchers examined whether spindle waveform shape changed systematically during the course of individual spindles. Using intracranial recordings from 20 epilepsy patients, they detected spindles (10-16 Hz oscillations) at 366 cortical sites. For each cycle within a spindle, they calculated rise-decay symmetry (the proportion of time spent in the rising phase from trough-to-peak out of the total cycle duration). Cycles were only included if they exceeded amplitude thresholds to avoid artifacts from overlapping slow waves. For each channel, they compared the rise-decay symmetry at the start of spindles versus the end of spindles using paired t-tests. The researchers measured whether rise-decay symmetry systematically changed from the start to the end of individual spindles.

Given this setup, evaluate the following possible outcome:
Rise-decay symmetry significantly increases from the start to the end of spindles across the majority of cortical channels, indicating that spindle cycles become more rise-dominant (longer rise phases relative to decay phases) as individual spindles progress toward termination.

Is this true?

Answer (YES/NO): NO